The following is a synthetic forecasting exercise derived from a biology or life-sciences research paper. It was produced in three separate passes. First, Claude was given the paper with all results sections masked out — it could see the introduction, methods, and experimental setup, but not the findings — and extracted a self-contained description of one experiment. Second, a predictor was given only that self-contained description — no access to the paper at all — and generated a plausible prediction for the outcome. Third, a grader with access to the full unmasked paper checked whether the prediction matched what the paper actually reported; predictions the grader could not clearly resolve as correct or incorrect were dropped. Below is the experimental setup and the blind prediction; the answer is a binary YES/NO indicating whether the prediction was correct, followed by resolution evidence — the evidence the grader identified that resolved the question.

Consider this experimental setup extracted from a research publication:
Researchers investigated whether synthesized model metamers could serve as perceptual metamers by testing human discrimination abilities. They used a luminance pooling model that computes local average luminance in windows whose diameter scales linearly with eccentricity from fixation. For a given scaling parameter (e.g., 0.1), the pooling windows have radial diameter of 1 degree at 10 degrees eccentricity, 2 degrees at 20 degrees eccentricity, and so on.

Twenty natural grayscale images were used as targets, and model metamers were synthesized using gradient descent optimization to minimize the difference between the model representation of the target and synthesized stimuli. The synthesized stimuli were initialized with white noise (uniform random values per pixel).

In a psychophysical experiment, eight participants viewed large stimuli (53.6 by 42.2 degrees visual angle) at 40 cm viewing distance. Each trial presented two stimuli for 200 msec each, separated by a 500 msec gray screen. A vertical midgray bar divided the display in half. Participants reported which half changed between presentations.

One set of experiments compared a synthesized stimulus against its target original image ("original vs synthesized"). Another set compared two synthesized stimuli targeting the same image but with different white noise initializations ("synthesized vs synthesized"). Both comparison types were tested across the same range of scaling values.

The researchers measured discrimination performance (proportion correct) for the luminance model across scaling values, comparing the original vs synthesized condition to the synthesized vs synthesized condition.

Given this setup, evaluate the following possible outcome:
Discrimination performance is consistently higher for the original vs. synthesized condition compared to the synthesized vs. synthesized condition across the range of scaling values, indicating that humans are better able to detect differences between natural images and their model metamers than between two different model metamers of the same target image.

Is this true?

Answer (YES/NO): NO